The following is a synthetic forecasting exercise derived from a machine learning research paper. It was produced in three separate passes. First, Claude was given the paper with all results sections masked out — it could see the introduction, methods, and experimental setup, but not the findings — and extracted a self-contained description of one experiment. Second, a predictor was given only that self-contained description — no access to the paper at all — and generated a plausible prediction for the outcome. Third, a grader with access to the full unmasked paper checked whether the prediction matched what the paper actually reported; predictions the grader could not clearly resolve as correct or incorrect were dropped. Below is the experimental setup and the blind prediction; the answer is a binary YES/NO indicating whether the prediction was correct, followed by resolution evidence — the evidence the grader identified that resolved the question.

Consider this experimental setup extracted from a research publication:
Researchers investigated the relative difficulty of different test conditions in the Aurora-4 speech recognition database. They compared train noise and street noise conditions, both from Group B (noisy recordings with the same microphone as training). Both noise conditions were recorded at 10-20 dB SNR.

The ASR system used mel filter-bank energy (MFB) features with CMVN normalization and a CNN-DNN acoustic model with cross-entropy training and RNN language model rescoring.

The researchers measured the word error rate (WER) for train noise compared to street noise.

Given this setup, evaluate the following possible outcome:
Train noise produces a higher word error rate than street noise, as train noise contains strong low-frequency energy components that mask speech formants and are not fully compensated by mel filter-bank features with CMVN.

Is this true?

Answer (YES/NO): YES